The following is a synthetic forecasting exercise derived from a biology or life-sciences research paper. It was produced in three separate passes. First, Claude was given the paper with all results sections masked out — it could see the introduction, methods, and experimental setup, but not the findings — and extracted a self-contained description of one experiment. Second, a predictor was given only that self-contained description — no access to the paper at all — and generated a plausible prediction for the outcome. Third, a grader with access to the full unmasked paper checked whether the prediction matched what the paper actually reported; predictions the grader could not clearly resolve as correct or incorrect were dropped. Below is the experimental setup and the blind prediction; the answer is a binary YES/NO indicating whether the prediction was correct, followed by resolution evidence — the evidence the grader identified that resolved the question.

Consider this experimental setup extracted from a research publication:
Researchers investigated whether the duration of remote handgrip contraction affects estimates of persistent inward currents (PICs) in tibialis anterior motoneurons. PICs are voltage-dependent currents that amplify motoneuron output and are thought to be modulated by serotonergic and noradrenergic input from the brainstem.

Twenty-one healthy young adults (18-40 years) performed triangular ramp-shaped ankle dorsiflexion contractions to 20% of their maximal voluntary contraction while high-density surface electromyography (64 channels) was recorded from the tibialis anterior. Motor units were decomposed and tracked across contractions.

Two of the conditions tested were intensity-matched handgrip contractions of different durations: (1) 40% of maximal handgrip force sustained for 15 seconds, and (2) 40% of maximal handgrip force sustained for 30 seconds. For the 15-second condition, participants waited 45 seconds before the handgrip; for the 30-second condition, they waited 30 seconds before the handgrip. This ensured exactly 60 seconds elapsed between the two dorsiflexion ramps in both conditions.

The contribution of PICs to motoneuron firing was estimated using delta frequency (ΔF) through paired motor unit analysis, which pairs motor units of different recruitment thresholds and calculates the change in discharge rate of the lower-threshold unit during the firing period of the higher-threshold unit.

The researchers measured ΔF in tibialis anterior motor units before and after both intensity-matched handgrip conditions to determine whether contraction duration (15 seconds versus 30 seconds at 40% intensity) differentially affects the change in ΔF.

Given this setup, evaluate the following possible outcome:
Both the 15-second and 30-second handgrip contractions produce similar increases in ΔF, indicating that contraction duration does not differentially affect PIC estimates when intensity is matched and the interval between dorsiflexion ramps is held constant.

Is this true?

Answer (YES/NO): NO